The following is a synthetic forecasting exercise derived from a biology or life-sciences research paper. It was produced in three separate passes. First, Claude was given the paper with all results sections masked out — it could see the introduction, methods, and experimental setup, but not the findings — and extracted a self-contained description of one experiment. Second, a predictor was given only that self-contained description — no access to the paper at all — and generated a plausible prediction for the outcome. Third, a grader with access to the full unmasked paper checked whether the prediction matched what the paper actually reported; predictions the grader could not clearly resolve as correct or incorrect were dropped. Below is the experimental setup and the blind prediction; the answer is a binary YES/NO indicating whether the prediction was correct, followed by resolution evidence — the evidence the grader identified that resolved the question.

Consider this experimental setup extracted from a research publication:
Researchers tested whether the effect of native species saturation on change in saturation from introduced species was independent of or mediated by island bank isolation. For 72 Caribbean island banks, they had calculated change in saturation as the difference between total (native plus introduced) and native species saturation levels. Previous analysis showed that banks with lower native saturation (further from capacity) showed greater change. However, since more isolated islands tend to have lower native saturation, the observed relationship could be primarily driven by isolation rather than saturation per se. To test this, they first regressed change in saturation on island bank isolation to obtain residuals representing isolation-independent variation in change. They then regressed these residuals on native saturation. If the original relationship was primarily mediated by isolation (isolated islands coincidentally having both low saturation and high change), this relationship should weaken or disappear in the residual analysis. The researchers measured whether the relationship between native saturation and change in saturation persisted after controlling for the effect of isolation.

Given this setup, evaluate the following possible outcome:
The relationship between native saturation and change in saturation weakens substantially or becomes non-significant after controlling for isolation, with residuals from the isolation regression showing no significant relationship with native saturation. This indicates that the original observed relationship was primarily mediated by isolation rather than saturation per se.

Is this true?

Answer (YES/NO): YES